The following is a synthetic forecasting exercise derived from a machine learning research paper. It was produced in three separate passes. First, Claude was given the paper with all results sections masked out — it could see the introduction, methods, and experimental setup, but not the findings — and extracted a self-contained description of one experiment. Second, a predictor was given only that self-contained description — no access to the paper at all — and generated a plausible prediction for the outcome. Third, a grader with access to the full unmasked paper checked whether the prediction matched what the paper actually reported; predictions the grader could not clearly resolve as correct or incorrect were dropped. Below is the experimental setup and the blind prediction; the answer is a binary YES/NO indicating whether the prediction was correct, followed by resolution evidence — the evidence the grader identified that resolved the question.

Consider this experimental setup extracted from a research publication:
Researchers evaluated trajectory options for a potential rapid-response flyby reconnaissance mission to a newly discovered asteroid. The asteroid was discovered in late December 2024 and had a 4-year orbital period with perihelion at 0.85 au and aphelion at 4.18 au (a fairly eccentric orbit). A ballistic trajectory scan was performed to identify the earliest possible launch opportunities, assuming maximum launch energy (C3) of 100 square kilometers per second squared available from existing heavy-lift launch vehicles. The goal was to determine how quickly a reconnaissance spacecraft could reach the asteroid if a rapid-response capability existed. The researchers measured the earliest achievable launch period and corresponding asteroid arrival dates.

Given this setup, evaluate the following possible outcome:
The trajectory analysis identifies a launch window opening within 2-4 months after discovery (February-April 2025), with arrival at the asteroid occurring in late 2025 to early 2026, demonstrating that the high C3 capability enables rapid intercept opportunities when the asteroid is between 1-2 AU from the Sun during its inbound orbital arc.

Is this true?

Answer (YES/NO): NO